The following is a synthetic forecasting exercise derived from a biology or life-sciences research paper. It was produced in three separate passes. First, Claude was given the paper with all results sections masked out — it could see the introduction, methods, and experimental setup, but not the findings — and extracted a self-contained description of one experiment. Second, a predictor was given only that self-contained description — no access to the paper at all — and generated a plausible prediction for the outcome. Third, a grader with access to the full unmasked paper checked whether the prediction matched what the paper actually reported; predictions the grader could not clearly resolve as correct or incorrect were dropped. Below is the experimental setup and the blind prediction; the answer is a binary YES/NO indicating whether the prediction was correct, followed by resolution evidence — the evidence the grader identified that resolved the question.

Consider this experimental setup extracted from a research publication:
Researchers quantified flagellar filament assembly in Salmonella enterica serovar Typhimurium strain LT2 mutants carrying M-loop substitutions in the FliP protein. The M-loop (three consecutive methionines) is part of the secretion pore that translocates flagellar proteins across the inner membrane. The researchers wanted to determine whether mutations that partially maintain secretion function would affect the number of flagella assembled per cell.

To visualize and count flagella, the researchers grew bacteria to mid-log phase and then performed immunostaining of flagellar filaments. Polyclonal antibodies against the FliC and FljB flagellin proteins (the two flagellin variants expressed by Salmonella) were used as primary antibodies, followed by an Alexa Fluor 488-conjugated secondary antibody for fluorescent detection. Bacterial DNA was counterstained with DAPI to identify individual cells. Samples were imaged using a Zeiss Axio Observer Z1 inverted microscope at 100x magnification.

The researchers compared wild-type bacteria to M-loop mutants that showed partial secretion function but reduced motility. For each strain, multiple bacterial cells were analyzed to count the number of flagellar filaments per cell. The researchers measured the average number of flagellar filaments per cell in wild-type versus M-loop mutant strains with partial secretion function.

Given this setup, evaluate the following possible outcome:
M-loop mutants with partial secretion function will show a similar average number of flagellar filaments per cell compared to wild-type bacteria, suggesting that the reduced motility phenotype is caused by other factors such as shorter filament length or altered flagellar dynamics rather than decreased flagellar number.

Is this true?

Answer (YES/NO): NO